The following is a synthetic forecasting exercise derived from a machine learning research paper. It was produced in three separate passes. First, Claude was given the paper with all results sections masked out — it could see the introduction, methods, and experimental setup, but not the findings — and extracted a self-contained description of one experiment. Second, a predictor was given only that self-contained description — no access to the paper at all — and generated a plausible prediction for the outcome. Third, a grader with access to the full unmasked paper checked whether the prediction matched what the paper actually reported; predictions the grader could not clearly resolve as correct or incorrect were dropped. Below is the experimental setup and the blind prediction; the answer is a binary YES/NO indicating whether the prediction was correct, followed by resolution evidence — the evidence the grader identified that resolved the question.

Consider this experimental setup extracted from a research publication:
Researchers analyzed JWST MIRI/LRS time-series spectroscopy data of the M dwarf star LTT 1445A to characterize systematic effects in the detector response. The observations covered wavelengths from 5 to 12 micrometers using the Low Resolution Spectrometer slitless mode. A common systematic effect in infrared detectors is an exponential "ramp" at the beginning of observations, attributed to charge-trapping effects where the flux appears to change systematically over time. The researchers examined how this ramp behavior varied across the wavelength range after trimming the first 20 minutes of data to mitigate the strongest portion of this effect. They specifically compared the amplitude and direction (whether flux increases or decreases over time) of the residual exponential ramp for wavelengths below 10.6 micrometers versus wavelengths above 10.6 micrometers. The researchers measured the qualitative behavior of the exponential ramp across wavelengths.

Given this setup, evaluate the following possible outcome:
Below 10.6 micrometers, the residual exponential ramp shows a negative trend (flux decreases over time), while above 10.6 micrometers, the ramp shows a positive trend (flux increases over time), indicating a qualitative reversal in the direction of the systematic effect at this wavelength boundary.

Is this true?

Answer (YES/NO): YES